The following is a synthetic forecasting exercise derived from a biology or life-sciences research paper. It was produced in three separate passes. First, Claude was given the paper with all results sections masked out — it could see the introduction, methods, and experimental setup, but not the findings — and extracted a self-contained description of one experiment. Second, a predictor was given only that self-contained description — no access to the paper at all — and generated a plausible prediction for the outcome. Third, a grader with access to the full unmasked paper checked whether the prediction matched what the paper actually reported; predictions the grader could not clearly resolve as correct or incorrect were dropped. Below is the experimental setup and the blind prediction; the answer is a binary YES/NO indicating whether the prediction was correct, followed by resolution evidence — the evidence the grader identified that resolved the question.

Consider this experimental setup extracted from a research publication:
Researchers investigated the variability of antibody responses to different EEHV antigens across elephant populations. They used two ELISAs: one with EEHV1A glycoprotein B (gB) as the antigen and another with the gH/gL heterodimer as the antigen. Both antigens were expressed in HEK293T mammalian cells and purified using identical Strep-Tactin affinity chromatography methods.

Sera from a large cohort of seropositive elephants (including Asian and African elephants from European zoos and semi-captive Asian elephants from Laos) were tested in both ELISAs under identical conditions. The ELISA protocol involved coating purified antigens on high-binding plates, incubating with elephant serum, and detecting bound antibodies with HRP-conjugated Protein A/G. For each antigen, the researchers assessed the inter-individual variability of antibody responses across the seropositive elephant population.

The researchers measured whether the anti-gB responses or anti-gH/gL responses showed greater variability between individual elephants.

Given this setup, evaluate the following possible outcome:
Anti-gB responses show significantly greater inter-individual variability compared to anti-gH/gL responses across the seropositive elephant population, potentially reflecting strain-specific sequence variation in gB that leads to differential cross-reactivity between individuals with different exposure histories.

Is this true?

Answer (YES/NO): NO